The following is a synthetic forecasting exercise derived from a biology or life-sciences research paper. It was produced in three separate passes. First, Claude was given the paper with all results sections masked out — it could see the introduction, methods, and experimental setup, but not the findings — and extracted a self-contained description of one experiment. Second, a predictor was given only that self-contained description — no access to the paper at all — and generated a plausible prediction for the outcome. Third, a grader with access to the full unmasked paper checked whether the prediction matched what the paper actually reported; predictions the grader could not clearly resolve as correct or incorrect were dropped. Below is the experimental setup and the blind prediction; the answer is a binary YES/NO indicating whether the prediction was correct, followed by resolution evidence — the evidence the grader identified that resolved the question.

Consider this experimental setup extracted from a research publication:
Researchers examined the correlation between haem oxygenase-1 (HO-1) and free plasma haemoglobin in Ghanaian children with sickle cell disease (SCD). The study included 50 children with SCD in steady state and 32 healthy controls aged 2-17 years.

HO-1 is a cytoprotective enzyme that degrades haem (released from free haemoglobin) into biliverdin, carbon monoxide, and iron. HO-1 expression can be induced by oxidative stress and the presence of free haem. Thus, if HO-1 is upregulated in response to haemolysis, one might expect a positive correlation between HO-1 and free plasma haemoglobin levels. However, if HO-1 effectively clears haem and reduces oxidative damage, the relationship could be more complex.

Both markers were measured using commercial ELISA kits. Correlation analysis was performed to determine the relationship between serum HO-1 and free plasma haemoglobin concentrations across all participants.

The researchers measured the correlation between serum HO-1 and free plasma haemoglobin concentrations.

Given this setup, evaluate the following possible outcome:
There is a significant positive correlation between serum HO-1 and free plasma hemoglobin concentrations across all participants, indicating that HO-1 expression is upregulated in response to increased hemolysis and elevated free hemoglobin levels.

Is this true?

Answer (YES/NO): YES